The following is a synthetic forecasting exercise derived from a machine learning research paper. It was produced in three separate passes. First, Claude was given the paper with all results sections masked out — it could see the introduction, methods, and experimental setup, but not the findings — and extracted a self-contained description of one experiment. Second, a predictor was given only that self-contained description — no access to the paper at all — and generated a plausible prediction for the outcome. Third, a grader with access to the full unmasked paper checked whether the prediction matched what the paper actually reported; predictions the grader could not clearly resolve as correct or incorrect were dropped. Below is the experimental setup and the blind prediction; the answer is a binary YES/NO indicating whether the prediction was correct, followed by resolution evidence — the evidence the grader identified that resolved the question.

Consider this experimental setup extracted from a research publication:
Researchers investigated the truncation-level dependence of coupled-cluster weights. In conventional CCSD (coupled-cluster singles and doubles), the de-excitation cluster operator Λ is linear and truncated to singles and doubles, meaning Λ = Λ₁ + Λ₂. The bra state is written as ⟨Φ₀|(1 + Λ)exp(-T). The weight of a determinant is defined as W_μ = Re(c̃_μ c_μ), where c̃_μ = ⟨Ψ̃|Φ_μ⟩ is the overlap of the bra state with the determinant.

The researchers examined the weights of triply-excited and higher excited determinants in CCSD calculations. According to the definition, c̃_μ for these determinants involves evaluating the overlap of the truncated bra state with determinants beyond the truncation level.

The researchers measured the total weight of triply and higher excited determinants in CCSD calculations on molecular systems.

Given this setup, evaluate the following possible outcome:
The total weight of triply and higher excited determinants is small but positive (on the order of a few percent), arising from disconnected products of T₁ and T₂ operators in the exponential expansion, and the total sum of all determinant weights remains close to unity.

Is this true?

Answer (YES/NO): NO